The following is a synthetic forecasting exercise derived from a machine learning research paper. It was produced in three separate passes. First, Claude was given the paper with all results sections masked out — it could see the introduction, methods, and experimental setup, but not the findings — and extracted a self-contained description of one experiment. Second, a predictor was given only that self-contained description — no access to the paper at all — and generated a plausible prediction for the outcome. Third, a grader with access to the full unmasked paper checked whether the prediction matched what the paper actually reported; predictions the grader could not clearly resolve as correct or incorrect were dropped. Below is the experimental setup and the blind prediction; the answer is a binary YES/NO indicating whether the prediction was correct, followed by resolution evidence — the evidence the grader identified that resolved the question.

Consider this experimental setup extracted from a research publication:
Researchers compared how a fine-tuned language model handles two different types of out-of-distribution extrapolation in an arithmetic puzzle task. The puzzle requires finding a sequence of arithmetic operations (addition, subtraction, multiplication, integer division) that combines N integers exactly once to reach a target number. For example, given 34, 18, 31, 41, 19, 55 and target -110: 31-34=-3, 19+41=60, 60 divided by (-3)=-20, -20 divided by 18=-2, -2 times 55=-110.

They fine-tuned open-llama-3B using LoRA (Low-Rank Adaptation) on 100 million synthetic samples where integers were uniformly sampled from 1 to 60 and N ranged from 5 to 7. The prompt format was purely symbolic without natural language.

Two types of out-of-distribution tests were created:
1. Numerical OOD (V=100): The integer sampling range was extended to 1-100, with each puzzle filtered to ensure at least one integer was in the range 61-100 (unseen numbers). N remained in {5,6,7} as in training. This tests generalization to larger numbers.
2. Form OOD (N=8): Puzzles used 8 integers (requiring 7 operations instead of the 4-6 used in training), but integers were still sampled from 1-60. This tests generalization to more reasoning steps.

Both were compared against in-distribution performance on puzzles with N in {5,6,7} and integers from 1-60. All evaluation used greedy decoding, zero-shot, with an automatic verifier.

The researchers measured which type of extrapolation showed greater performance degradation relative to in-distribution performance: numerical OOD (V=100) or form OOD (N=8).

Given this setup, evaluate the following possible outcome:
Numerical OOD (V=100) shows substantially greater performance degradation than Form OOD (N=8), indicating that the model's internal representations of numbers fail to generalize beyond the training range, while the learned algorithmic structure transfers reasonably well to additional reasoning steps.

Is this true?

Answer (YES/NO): YES